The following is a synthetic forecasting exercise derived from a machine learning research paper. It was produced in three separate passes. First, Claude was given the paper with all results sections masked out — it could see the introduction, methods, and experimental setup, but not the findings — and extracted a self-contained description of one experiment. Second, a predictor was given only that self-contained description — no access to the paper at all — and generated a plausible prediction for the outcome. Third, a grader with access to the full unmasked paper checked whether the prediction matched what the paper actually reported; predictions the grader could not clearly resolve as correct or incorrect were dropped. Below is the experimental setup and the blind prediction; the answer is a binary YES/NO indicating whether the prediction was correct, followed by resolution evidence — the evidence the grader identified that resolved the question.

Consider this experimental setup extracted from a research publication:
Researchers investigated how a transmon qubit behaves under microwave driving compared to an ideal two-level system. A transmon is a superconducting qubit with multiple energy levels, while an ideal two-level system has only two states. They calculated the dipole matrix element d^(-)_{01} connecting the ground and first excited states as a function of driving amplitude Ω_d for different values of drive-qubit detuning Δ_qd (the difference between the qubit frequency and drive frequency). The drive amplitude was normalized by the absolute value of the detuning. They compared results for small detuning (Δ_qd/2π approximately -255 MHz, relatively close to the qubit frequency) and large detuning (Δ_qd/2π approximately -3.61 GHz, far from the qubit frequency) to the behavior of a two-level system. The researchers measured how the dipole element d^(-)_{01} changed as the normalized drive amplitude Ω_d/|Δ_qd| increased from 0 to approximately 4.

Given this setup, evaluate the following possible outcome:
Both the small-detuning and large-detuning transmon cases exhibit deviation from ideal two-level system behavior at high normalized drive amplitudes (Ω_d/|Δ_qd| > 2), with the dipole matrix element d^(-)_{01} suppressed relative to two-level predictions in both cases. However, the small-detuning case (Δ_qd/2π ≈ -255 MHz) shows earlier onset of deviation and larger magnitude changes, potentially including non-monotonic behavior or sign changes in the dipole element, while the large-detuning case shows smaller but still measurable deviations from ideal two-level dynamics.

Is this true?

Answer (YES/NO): NO